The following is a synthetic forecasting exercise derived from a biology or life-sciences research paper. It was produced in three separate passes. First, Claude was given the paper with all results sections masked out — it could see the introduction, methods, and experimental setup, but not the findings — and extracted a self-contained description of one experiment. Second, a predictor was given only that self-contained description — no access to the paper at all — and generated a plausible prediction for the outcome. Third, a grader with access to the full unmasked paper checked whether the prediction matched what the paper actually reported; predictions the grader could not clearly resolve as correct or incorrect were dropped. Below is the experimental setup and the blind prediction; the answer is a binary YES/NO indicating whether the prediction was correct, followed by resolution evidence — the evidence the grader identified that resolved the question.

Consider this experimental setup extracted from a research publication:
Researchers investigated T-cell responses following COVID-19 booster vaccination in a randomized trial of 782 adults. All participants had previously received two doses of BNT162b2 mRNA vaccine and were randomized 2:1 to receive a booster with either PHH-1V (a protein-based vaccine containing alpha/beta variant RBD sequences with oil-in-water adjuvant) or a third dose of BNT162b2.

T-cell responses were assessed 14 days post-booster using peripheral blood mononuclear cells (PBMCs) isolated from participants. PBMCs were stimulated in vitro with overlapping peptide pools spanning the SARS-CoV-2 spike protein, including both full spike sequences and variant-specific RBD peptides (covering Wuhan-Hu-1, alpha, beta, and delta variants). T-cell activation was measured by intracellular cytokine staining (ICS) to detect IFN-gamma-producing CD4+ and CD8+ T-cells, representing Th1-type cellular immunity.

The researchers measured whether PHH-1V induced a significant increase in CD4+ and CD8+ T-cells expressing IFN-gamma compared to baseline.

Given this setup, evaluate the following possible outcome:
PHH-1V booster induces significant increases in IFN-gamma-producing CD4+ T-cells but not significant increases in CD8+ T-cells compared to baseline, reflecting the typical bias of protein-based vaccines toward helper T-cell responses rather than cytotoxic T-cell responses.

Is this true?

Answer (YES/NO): NO